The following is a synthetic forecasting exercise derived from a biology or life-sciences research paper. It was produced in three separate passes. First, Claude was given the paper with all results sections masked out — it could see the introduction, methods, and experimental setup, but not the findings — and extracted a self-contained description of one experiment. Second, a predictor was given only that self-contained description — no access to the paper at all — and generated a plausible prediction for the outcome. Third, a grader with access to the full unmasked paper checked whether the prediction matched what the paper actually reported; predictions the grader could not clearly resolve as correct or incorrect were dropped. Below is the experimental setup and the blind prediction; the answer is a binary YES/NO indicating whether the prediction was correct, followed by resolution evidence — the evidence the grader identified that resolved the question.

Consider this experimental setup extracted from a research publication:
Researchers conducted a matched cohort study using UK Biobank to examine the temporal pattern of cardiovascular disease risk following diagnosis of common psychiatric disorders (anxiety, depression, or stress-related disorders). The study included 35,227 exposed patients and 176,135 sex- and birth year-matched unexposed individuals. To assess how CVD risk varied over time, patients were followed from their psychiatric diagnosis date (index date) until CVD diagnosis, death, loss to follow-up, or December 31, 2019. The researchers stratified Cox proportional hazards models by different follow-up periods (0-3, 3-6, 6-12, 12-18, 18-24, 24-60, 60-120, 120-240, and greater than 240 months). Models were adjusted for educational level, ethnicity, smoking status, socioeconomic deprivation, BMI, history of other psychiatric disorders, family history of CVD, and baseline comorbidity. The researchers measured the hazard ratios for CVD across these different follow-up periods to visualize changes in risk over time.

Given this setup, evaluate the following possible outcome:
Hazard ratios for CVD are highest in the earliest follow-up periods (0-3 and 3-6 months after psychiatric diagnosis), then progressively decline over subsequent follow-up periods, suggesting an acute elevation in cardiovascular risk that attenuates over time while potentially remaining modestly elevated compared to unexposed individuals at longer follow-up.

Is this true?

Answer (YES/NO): YES